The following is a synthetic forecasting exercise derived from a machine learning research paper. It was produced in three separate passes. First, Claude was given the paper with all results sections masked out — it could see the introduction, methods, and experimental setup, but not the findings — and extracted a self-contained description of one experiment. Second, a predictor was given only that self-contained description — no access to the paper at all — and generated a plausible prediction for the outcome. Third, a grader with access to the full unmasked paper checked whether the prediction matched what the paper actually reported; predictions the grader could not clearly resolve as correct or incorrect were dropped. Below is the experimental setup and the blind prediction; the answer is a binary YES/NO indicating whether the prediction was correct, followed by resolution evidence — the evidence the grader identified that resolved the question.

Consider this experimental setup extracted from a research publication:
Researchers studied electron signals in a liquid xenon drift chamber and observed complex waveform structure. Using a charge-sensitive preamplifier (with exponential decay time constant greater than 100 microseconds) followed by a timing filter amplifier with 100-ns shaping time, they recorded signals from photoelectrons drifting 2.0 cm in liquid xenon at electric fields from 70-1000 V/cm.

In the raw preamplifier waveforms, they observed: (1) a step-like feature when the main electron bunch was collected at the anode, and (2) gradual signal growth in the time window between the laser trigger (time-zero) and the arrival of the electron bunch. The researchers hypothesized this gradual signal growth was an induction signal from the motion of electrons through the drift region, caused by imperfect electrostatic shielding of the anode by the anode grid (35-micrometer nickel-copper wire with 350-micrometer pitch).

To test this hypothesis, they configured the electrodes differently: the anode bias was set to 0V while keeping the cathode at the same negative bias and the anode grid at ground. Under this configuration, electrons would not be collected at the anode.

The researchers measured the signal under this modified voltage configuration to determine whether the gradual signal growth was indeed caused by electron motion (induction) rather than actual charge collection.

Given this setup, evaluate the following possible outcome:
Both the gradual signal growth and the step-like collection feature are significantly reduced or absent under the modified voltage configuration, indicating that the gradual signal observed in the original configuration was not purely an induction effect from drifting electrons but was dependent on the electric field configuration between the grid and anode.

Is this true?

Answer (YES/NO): NO